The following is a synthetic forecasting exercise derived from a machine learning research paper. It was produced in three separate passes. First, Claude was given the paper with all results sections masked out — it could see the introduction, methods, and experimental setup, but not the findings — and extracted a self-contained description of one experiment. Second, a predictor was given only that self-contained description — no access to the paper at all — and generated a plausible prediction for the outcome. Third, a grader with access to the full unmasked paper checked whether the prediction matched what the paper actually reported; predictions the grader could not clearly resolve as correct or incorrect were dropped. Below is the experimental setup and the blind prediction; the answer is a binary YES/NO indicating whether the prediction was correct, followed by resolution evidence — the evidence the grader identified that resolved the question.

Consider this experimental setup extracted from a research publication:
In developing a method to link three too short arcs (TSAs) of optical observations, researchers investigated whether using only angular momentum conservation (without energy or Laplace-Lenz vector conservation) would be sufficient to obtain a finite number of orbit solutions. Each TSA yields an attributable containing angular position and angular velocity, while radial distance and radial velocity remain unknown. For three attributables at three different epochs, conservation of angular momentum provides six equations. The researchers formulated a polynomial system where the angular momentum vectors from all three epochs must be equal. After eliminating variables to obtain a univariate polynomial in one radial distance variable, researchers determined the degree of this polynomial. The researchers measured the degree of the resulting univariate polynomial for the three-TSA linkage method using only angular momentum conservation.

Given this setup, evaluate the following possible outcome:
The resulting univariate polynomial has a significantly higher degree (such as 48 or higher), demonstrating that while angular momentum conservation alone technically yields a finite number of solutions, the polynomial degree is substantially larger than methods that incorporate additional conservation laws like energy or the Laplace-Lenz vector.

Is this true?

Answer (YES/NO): NO